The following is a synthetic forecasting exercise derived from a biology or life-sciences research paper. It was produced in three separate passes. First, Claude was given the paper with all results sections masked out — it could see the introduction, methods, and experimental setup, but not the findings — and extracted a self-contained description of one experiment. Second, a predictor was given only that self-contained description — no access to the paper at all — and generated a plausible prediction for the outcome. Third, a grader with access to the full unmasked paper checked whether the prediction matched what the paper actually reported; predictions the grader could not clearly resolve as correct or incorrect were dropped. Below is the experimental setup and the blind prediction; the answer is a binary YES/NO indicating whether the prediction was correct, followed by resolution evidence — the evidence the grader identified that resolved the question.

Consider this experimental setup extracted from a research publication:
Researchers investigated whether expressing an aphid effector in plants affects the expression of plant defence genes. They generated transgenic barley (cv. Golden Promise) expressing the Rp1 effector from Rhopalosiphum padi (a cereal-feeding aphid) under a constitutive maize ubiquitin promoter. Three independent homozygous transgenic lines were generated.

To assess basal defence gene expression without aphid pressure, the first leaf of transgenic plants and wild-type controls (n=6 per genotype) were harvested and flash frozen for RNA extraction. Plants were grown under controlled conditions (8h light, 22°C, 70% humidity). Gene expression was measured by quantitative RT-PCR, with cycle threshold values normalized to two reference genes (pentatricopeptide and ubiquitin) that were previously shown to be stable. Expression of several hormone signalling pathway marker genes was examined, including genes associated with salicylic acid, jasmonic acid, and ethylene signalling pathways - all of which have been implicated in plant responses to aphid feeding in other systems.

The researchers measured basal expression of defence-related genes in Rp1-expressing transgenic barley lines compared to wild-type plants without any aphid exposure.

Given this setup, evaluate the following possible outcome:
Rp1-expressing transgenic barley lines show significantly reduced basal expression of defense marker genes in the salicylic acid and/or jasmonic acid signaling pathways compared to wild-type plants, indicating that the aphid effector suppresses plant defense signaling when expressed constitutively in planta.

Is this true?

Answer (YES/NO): NO